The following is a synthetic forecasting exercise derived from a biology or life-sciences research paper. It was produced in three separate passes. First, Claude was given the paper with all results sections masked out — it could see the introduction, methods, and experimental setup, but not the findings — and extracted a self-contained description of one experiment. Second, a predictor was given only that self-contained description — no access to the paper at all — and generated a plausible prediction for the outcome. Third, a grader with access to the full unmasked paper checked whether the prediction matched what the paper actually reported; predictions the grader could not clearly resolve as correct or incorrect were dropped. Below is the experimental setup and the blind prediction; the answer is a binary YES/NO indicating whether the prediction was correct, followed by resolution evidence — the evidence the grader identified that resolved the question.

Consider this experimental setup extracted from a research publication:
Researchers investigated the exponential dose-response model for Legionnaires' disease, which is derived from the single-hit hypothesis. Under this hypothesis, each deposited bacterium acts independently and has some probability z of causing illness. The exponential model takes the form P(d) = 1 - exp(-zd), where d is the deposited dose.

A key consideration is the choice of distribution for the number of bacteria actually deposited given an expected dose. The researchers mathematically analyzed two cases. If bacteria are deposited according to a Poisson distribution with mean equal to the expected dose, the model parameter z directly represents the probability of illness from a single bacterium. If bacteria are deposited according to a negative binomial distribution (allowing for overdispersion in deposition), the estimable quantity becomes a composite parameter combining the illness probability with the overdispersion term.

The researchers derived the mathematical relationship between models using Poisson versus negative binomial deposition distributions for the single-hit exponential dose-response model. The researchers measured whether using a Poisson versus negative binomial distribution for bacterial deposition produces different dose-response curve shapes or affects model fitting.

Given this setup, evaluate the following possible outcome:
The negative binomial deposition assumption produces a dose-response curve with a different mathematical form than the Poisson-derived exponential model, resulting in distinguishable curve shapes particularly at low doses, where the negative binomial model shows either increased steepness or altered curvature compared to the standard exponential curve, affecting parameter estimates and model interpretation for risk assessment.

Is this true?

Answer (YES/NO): NO